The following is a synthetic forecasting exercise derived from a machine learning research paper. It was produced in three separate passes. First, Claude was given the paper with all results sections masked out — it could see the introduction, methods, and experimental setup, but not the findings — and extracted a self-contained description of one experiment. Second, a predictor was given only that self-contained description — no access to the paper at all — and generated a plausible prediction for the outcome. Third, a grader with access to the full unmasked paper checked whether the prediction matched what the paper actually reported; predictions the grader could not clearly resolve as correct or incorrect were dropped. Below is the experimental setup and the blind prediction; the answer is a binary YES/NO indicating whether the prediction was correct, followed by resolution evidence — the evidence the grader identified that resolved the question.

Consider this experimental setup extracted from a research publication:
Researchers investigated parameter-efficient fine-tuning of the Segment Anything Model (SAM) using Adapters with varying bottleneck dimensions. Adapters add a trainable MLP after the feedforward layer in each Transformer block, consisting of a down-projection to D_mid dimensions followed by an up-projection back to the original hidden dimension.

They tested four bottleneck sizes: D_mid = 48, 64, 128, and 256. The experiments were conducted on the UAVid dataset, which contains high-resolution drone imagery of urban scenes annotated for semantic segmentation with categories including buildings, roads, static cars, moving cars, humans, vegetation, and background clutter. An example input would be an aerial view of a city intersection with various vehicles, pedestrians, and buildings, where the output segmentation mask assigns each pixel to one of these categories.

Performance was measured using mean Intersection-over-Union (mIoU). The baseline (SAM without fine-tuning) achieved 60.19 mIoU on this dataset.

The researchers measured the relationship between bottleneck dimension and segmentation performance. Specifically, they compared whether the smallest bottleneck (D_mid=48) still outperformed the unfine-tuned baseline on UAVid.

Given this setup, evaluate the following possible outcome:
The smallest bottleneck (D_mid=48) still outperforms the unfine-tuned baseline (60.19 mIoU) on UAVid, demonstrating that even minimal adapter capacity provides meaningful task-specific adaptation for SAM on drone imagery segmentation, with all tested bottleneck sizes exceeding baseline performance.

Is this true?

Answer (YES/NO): NO